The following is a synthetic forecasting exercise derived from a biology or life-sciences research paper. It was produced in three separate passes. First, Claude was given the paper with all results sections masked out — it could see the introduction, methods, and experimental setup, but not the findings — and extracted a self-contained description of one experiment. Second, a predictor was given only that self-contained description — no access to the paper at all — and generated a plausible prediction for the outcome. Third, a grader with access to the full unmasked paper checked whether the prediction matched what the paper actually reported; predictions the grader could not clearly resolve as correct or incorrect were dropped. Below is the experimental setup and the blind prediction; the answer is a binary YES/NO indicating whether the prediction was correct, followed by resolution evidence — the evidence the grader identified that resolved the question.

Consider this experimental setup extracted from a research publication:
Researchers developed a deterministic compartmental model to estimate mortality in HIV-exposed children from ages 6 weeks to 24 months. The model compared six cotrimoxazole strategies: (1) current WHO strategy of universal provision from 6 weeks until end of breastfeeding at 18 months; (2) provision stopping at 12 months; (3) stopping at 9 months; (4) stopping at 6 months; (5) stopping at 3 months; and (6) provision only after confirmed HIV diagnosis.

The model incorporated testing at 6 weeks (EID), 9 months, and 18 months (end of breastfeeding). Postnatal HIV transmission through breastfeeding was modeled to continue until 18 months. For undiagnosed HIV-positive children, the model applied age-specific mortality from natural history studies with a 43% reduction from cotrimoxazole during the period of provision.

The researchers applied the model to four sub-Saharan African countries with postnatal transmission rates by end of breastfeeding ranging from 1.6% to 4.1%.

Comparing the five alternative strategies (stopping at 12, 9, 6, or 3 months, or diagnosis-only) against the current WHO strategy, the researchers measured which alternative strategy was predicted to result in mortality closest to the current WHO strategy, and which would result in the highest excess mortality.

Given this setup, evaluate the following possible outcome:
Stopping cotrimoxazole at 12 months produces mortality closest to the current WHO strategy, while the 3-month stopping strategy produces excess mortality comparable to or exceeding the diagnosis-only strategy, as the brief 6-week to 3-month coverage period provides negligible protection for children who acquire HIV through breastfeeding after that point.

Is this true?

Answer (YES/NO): NO